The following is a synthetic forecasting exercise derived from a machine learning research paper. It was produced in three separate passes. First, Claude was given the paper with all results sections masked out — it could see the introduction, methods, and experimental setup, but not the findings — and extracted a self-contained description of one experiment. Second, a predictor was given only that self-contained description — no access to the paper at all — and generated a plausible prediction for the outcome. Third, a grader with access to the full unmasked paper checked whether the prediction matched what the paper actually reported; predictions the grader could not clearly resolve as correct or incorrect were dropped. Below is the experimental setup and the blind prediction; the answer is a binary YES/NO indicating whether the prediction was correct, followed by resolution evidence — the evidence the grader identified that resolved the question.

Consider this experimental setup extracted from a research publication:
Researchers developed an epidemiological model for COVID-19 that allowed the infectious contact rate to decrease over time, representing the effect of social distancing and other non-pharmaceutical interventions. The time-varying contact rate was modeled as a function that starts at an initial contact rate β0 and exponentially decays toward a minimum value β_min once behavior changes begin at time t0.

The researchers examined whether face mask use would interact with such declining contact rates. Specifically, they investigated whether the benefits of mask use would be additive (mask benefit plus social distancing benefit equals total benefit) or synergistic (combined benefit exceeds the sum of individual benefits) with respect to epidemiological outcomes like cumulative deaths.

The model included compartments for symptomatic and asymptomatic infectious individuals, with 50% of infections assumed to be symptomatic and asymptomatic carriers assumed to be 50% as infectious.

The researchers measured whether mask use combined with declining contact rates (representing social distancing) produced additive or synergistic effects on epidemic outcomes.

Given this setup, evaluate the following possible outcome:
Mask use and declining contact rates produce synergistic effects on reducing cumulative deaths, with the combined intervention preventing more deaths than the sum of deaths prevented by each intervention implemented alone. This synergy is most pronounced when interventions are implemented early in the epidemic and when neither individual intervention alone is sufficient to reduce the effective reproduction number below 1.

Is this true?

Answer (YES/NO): YES